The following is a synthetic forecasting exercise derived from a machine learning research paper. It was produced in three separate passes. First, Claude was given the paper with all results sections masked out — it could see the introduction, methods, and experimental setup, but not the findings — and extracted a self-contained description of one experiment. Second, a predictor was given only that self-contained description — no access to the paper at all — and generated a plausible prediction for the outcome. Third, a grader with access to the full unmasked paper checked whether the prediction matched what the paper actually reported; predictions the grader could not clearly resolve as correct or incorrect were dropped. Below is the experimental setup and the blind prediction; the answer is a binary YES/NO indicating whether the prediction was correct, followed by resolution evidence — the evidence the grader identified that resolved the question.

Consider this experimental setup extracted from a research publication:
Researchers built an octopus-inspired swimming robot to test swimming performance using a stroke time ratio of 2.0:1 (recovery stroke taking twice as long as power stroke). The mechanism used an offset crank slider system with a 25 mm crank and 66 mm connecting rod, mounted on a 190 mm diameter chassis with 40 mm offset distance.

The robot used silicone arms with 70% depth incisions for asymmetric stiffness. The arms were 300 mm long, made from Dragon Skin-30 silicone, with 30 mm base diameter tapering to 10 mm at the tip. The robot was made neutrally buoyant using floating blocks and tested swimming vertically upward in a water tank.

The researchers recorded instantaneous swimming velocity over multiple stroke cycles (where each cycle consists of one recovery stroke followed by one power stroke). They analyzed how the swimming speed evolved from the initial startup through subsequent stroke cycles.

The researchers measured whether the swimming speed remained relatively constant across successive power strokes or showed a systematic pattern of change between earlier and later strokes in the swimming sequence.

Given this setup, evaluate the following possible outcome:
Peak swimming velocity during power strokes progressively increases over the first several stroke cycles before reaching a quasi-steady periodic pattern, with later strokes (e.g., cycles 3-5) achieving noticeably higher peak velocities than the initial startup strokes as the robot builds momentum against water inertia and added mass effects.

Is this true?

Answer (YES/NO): NO